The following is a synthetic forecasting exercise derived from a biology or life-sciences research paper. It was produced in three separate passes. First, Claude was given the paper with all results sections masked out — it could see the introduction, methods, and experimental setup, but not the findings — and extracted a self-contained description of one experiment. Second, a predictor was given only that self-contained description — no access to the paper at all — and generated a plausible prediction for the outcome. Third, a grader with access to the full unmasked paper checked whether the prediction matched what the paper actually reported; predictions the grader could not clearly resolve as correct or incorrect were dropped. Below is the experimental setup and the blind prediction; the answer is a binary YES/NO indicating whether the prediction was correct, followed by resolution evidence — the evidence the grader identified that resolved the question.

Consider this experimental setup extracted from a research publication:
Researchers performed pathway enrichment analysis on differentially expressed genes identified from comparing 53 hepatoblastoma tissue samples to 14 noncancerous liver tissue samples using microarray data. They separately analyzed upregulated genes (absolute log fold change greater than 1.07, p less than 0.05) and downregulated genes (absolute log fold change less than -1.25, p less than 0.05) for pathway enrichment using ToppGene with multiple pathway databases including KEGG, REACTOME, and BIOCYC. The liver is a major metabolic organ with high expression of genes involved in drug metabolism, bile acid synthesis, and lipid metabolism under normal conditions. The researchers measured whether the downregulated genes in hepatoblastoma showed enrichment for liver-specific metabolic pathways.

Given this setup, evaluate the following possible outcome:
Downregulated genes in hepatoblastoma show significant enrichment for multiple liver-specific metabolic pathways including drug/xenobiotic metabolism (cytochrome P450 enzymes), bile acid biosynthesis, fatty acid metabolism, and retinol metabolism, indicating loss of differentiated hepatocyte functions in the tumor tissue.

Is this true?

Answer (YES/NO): NO